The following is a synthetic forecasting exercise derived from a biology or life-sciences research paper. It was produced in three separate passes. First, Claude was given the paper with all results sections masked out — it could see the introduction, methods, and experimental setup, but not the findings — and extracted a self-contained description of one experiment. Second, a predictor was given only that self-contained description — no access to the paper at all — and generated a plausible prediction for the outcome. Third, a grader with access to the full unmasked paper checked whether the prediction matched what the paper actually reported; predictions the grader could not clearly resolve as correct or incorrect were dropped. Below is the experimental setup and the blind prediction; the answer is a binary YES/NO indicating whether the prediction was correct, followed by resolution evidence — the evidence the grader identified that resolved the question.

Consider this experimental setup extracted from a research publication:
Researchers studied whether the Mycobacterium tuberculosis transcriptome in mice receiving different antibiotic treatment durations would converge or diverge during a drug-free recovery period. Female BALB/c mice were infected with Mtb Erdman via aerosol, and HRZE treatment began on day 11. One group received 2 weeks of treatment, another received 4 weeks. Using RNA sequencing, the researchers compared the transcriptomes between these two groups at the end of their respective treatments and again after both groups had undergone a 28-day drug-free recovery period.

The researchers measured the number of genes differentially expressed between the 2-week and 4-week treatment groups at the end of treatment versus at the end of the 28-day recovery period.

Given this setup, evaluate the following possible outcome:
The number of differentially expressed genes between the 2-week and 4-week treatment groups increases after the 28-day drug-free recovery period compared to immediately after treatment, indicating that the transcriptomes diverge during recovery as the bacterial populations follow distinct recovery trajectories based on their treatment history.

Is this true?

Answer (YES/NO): YES